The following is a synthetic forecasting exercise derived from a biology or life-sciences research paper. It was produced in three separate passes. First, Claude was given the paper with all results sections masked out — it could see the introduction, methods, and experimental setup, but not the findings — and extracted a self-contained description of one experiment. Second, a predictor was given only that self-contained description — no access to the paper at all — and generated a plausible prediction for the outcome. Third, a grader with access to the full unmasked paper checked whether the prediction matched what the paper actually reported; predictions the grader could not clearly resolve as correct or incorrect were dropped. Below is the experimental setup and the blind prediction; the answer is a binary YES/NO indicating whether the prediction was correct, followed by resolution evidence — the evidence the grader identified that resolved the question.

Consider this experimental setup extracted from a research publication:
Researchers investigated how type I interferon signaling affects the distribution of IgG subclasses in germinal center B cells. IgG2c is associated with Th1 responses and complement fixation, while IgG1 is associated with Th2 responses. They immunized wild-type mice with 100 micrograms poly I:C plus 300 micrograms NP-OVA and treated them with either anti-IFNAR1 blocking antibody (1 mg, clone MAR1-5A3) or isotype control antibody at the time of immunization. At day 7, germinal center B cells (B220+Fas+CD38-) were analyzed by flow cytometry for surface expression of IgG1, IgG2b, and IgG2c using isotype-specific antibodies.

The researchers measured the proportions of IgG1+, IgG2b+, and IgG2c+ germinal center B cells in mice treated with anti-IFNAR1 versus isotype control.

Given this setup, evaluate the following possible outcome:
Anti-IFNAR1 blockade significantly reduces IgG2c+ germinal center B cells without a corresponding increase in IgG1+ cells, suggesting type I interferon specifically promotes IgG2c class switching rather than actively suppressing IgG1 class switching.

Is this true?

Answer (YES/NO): NO